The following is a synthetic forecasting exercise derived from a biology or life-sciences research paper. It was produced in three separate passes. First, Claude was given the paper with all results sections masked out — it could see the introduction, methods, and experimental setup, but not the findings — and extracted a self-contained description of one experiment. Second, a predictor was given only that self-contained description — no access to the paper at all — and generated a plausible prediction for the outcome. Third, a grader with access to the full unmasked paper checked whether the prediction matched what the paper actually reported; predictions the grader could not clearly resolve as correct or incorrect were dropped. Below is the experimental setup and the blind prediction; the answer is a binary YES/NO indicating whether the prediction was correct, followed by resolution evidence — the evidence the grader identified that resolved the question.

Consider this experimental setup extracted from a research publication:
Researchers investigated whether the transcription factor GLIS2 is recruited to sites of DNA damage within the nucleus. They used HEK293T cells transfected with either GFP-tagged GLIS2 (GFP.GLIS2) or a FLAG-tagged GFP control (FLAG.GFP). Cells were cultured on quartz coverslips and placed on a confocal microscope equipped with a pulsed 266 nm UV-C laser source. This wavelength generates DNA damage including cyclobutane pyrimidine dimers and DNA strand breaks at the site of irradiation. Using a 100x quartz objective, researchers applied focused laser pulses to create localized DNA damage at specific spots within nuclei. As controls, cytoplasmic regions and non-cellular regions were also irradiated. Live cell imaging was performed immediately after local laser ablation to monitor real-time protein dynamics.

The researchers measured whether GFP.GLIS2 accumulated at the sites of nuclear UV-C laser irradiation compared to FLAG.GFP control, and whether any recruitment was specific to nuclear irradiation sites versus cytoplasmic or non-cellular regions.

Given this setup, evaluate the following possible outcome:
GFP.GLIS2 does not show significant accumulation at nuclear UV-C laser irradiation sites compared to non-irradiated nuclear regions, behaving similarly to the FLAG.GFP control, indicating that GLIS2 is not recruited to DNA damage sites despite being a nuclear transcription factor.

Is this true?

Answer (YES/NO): NO